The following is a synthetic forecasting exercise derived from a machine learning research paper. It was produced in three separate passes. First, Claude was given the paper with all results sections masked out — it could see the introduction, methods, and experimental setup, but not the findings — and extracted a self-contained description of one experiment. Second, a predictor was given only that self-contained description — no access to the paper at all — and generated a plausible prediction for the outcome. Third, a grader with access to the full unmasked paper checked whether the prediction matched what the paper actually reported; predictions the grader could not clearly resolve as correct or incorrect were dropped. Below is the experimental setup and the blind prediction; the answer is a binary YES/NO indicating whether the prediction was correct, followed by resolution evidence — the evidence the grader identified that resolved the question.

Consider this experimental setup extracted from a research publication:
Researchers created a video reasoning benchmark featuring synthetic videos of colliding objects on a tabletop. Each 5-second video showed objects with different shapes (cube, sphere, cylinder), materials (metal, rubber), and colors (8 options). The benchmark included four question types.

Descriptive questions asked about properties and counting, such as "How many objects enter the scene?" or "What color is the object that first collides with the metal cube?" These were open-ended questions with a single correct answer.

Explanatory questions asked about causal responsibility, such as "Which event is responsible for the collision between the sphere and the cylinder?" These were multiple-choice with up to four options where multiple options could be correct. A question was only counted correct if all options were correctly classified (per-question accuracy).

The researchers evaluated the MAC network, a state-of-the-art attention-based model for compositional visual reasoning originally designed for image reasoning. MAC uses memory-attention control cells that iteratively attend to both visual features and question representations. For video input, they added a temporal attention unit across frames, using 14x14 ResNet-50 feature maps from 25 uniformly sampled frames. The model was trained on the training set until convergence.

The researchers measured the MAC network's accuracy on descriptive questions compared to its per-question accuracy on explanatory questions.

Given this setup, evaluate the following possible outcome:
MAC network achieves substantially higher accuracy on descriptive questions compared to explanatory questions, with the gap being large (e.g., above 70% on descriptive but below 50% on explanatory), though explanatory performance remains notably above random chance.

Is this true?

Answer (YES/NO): NO